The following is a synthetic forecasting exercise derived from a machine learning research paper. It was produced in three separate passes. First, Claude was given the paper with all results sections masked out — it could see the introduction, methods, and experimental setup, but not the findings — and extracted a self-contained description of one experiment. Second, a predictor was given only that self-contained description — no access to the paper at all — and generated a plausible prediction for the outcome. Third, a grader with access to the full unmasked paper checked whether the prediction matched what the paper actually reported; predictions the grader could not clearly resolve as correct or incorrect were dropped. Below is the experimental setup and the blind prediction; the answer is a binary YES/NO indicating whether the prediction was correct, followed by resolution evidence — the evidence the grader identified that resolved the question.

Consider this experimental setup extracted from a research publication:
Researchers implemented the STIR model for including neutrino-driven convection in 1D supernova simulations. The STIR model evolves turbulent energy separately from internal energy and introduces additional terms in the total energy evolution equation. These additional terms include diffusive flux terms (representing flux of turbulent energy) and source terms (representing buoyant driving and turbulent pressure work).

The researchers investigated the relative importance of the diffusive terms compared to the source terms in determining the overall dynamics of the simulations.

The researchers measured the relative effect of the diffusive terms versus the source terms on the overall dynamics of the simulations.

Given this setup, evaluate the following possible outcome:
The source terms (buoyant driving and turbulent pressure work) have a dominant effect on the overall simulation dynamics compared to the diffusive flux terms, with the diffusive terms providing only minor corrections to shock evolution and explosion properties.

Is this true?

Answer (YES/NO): NO